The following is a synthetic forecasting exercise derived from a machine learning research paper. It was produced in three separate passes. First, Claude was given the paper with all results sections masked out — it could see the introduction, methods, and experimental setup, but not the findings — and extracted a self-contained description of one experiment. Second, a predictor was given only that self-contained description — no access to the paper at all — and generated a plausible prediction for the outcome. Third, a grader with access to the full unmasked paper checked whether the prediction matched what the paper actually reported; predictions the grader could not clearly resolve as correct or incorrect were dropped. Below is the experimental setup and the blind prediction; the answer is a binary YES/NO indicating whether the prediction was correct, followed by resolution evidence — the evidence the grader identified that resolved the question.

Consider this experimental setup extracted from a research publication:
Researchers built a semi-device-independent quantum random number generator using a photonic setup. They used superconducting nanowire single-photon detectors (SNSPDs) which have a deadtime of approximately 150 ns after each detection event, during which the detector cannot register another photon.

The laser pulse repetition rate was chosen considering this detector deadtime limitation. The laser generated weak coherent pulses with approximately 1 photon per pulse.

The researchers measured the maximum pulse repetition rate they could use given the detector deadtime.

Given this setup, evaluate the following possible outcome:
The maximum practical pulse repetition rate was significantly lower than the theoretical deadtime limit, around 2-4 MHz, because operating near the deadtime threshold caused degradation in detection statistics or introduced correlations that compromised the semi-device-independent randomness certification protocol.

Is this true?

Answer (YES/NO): NO